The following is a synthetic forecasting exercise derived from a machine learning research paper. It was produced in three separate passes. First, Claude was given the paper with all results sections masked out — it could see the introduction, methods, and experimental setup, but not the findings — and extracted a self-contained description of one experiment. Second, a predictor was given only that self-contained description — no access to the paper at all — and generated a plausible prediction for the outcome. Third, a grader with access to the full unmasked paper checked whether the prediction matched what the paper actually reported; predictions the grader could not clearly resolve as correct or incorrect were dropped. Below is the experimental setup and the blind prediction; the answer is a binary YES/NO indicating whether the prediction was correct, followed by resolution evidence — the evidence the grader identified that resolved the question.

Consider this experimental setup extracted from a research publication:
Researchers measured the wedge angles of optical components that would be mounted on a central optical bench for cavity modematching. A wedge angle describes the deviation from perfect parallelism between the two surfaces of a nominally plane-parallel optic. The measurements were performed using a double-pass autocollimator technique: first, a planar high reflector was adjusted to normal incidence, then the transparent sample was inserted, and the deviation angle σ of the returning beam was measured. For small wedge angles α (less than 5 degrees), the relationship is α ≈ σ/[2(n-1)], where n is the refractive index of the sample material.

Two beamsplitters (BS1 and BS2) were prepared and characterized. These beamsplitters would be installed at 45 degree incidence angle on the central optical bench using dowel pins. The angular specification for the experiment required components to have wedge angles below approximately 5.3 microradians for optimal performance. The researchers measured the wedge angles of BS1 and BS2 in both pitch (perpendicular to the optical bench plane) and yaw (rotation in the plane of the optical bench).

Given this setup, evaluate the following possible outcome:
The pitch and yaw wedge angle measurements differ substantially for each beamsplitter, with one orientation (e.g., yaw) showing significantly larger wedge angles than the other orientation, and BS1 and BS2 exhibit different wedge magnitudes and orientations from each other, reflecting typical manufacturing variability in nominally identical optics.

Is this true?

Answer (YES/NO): NO